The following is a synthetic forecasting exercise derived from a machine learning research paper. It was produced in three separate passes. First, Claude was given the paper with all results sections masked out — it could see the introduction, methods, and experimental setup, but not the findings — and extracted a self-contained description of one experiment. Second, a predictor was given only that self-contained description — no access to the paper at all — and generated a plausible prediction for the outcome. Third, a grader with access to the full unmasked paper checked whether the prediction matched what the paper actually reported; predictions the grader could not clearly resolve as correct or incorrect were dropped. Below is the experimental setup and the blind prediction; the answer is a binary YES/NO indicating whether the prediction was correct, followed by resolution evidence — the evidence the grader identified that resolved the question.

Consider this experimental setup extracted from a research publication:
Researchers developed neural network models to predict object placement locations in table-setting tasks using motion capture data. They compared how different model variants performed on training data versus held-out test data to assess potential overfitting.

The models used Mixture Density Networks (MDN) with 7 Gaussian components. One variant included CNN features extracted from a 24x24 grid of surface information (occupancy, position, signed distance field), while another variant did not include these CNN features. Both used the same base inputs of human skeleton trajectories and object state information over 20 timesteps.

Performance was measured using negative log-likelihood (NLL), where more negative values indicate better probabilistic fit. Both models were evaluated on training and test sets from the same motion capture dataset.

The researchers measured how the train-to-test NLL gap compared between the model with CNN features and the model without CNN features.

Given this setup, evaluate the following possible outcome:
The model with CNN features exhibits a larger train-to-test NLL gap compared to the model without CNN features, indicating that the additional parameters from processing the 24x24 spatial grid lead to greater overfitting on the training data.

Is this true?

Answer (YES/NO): YES